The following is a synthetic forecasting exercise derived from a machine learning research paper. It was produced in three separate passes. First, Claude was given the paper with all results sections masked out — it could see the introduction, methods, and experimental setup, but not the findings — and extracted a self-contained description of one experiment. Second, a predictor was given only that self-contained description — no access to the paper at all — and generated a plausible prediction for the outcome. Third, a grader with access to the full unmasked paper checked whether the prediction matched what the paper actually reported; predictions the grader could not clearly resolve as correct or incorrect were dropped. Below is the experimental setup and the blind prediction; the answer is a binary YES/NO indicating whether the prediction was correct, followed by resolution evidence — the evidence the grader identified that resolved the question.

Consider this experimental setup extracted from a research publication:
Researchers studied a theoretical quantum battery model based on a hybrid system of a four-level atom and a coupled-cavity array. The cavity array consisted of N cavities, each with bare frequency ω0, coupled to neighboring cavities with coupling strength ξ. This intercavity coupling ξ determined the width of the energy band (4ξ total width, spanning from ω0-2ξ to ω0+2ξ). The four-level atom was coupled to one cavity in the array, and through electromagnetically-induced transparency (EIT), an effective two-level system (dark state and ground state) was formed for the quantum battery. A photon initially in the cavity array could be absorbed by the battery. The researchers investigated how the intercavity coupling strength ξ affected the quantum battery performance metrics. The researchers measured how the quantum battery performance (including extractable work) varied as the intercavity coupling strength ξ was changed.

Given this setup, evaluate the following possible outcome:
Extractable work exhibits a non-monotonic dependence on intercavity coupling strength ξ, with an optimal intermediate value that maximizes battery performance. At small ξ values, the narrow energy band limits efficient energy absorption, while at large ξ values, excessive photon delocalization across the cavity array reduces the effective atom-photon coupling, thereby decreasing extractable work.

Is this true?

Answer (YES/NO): YES